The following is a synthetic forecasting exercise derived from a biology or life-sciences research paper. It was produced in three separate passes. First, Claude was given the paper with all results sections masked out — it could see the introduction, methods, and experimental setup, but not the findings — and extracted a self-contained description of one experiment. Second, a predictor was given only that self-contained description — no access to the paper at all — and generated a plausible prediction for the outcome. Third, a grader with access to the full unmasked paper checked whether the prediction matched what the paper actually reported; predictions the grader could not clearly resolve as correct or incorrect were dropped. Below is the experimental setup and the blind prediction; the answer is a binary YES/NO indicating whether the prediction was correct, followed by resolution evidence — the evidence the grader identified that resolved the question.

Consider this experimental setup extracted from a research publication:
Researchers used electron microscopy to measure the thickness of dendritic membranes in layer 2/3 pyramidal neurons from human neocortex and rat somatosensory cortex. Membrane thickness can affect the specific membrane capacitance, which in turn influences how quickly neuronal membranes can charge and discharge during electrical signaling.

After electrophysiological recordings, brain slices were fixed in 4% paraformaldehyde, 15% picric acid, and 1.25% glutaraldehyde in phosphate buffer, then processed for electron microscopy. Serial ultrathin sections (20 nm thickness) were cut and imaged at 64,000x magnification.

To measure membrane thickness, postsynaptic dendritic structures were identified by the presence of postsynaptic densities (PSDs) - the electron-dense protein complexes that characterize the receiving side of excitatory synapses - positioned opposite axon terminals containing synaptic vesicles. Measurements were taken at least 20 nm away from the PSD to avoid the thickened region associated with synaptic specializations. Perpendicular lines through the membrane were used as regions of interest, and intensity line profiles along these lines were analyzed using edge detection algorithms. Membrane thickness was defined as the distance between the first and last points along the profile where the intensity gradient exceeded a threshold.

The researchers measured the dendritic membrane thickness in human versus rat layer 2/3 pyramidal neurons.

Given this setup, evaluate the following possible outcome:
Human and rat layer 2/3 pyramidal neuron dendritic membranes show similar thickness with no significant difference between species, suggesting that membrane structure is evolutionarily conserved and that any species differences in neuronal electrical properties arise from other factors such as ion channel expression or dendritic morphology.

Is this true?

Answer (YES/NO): YES